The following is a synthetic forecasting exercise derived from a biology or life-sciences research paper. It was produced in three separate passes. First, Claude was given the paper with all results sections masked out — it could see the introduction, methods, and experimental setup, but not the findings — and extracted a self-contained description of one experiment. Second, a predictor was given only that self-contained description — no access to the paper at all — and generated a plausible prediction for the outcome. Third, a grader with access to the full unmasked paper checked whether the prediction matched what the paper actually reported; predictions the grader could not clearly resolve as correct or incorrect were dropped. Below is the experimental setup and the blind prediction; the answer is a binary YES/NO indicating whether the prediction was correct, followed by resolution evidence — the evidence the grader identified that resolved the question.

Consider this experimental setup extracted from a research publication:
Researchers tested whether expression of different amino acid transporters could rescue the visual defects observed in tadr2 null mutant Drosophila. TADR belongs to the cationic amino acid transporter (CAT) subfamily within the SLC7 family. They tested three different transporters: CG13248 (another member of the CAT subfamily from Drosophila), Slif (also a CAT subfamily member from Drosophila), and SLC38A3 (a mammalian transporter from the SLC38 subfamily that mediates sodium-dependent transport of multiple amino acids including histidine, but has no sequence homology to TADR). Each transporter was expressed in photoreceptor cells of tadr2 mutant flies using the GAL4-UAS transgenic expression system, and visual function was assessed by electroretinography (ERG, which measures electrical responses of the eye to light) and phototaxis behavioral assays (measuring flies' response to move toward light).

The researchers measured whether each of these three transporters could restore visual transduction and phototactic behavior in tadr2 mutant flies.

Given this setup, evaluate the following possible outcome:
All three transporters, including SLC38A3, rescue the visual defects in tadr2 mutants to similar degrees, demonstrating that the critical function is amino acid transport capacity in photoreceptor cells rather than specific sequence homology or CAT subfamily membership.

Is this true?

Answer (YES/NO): NO